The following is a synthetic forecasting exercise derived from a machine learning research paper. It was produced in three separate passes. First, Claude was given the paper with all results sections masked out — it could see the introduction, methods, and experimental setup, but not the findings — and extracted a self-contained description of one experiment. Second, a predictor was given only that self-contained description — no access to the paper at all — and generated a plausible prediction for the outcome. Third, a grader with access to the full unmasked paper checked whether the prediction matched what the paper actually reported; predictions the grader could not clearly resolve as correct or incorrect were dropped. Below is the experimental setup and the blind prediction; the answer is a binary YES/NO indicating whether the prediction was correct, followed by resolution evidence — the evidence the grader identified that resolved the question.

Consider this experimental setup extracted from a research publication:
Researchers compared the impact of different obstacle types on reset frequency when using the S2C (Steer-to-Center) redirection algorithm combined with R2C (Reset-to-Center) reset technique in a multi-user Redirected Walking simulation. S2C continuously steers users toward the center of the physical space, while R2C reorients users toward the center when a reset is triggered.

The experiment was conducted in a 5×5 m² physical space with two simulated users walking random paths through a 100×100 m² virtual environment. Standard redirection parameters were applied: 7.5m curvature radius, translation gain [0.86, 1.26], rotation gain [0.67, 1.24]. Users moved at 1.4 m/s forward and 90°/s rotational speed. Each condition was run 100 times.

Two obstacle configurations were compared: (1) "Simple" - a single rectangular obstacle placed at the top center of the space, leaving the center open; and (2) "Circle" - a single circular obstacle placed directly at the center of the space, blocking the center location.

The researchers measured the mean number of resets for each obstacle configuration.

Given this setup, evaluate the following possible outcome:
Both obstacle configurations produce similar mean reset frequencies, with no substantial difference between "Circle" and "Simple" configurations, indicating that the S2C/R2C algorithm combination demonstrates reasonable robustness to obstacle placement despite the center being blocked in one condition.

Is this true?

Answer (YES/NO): NO